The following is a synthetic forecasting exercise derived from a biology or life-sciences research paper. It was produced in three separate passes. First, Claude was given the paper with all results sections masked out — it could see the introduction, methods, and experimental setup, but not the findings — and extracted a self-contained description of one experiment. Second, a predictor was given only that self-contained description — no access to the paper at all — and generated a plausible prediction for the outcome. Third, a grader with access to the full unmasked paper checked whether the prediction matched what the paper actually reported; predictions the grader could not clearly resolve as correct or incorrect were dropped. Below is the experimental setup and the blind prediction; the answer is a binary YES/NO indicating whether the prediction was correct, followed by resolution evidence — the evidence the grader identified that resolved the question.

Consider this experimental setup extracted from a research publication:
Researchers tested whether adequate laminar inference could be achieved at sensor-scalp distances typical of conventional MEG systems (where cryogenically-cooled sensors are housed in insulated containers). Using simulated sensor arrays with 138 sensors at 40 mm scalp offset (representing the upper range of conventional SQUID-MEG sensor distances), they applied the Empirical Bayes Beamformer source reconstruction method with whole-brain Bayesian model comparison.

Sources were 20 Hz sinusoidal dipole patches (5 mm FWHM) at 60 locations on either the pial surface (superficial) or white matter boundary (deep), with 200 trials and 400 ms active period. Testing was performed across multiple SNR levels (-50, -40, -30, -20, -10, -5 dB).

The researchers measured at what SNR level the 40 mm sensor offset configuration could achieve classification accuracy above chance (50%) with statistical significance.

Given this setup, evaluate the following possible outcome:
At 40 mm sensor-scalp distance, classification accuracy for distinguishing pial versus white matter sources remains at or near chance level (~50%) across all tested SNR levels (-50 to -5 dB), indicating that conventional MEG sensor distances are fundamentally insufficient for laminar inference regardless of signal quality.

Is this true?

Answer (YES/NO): NO